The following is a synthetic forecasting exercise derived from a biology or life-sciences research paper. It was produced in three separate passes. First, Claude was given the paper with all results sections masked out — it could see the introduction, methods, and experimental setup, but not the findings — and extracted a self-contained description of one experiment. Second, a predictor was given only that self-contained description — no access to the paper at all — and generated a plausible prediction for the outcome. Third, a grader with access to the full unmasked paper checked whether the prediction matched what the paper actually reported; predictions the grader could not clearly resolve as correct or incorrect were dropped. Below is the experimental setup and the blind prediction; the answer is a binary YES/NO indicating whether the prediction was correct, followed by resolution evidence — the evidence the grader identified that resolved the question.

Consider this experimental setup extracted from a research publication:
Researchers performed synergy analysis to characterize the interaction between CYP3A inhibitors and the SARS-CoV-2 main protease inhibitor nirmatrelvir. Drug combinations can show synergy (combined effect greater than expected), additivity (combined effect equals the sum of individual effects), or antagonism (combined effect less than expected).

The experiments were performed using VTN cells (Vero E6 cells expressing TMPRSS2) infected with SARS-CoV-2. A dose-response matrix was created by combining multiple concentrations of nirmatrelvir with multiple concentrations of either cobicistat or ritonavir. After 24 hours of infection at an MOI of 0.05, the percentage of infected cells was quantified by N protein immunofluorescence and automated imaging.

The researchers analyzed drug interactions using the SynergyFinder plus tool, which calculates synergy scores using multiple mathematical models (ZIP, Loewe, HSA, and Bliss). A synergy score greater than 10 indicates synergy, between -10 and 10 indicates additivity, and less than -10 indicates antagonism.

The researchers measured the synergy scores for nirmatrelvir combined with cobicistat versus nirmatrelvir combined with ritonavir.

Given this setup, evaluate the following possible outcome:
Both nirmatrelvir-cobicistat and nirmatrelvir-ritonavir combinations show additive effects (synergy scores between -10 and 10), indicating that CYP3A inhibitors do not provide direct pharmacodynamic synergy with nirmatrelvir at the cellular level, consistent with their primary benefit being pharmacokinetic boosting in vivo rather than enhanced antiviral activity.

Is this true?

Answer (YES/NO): NO